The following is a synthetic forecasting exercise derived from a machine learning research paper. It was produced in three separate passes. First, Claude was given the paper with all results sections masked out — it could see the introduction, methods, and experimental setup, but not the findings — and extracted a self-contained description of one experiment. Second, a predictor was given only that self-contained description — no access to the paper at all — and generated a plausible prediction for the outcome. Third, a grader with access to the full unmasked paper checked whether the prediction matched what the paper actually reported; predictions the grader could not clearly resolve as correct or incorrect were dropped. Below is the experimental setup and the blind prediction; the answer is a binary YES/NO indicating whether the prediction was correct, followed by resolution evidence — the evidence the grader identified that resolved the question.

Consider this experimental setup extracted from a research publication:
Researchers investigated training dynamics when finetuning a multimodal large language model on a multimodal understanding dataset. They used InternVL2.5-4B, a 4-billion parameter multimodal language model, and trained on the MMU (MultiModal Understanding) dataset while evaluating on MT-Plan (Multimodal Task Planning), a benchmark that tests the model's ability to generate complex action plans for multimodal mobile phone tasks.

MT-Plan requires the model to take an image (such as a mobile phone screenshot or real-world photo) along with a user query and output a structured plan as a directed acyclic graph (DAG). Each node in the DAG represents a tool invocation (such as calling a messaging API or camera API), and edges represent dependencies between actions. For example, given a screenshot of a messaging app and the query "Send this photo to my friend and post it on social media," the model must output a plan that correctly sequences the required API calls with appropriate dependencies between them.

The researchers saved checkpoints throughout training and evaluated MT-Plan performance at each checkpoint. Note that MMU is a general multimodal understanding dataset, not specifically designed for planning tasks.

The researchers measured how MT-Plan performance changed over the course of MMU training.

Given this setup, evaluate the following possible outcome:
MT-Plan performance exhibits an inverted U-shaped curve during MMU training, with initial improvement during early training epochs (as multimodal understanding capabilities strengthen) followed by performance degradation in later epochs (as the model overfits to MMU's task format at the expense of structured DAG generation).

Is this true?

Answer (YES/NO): YES